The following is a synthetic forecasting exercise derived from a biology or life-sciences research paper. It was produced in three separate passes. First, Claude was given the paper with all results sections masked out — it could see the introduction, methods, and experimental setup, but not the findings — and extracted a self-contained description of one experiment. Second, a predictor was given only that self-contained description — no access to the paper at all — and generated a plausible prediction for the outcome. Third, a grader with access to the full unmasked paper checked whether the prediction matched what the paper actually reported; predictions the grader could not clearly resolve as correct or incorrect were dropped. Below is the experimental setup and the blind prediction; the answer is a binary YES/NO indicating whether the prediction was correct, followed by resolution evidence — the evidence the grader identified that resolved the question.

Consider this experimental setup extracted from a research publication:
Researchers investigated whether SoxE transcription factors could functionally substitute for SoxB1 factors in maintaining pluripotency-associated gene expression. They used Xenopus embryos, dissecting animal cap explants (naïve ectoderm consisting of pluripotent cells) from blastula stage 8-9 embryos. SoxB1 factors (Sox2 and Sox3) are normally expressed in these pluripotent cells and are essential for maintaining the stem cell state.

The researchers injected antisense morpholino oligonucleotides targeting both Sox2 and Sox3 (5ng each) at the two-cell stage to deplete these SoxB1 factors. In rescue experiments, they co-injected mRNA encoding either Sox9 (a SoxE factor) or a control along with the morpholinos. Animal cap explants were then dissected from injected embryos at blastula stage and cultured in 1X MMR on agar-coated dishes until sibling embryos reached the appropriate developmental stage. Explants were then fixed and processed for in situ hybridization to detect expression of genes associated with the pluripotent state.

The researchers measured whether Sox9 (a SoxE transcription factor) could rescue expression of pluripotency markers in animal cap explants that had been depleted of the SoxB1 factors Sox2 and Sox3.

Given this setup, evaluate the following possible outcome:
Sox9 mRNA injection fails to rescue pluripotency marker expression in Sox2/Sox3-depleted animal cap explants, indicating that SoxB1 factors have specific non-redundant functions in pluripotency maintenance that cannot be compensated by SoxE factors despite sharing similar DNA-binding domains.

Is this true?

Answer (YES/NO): NO